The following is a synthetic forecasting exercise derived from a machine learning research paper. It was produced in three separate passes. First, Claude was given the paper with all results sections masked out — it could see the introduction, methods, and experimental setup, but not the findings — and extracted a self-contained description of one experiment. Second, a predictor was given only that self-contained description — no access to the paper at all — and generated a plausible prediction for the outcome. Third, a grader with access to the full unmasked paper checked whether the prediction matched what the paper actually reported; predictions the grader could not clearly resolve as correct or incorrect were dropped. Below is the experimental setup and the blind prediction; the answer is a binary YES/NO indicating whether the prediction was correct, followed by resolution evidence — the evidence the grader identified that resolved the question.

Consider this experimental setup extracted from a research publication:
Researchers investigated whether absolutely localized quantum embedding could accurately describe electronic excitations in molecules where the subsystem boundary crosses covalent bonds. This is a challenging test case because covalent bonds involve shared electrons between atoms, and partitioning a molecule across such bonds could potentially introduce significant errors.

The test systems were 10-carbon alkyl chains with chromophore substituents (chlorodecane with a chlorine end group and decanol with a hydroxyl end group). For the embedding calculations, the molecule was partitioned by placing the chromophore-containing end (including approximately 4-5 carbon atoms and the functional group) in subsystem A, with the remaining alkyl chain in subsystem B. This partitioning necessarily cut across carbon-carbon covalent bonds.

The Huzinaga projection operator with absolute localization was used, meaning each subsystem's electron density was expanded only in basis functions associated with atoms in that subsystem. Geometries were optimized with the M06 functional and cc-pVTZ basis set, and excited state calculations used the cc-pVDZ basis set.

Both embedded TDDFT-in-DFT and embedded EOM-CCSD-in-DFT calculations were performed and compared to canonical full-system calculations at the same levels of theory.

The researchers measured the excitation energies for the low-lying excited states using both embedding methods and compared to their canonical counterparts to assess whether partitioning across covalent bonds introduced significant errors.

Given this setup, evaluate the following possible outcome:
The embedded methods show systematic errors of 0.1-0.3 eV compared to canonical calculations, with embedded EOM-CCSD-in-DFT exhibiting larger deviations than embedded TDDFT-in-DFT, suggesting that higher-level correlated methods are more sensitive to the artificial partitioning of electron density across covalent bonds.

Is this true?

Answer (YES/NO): NO